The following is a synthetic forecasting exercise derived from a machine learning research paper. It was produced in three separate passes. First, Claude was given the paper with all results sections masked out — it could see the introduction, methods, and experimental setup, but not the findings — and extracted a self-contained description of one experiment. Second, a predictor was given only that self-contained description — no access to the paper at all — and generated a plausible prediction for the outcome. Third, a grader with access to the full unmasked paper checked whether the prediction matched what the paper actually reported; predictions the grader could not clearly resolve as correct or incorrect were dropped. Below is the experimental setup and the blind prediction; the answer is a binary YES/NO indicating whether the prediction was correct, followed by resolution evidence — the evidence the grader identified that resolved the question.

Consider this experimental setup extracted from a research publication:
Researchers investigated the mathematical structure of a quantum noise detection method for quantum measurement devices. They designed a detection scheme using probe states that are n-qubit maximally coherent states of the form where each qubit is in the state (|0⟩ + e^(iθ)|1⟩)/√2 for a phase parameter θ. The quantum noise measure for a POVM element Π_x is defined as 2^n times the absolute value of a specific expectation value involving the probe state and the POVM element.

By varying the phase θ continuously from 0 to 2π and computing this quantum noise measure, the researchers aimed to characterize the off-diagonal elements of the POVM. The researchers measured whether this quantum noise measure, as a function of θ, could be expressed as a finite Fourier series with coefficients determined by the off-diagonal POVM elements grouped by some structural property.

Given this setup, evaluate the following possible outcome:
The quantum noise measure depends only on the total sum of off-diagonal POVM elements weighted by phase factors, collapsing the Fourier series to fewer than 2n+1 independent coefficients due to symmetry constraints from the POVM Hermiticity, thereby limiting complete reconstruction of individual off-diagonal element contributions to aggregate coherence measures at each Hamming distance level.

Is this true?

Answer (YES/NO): NO